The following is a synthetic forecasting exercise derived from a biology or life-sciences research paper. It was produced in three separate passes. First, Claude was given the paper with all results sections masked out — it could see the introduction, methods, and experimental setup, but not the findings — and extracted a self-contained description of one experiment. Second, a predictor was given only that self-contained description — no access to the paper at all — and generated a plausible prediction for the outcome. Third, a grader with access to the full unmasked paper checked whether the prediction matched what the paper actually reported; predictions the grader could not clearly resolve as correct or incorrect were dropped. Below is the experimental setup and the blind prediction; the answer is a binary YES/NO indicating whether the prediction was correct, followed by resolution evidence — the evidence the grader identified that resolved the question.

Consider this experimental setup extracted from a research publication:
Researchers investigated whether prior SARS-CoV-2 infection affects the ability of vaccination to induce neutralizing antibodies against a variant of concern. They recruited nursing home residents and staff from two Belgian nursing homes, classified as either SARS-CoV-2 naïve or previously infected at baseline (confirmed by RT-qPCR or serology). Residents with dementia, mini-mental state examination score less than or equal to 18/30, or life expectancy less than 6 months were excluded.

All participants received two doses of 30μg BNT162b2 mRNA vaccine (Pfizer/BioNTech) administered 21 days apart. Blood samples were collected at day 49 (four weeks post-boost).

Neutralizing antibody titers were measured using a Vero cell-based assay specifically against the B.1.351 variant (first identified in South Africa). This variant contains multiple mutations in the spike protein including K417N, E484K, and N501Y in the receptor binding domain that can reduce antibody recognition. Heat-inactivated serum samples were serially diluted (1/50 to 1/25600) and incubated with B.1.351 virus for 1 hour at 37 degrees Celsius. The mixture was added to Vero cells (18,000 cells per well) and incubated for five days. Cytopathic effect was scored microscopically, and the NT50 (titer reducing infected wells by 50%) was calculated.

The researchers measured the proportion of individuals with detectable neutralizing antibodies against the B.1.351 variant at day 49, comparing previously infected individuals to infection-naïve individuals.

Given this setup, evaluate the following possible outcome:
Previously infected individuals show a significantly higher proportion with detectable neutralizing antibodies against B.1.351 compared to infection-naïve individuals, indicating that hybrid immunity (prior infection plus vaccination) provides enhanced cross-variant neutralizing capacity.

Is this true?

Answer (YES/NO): YES